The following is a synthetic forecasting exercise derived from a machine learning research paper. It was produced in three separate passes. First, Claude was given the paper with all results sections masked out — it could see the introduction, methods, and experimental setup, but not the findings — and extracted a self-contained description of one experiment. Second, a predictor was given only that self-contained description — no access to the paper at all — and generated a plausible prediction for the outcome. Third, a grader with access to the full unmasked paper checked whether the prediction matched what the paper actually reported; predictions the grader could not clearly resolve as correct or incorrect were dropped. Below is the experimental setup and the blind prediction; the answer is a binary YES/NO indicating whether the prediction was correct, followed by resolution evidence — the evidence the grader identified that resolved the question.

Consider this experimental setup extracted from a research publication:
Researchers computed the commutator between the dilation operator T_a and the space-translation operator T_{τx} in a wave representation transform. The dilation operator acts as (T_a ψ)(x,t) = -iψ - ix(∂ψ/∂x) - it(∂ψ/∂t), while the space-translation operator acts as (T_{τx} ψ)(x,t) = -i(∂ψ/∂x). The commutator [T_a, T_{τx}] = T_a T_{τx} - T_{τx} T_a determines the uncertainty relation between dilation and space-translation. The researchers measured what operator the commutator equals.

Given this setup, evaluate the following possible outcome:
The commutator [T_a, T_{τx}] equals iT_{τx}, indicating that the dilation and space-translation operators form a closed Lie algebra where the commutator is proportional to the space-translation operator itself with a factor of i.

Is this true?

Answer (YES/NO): NO